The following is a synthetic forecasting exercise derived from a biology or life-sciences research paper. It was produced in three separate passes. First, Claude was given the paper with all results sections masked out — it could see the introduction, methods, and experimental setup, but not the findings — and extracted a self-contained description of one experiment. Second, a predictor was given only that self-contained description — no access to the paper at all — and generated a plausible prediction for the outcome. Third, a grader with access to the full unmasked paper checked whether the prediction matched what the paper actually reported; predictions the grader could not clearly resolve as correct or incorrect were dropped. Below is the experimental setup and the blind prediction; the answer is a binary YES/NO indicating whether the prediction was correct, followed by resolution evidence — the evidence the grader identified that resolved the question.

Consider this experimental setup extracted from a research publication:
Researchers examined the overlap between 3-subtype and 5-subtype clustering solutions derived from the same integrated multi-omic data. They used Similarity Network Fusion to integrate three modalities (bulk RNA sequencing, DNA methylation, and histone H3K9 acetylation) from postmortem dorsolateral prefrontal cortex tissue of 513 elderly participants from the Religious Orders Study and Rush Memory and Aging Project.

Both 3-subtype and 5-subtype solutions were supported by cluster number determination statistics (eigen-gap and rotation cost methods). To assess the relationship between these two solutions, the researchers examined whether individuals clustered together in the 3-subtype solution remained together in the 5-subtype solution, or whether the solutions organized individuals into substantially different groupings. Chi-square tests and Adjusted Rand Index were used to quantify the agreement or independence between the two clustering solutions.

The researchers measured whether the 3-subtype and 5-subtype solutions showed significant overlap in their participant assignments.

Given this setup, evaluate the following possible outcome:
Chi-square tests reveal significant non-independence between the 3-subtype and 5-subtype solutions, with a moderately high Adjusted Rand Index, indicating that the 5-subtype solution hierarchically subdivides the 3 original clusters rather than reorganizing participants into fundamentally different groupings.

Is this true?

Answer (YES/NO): YES